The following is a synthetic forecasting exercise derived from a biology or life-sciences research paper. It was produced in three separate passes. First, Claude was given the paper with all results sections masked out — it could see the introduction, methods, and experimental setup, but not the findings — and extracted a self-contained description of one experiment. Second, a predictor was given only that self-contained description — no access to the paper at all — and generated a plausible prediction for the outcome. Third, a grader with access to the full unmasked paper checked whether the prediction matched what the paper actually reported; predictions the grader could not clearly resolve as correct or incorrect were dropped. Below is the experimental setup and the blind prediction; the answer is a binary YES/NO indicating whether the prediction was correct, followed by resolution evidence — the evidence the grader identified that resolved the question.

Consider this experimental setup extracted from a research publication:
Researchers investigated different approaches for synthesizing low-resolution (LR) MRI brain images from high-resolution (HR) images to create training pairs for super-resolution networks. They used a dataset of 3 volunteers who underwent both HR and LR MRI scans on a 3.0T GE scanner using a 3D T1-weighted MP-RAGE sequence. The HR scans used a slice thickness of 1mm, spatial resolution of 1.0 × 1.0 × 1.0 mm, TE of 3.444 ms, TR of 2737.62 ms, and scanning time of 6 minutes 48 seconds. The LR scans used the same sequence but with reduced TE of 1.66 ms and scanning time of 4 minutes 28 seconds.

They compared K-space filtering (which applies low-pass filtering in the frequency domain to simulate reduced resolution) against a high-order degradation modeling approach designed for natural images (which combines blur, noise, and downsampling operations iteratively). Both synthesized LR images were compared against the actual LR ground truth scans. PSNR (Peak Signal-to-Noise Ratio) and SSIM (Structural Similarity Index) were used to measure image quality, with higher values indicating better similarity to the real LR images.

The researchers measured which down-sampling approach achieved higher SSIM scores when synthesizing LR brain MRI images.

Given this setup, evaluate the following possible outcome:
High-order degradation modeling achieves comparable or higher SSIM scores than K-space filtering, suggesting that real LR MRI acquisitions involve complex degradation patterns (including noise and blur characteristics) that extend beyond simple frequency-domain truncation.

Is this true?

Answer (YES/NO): NO